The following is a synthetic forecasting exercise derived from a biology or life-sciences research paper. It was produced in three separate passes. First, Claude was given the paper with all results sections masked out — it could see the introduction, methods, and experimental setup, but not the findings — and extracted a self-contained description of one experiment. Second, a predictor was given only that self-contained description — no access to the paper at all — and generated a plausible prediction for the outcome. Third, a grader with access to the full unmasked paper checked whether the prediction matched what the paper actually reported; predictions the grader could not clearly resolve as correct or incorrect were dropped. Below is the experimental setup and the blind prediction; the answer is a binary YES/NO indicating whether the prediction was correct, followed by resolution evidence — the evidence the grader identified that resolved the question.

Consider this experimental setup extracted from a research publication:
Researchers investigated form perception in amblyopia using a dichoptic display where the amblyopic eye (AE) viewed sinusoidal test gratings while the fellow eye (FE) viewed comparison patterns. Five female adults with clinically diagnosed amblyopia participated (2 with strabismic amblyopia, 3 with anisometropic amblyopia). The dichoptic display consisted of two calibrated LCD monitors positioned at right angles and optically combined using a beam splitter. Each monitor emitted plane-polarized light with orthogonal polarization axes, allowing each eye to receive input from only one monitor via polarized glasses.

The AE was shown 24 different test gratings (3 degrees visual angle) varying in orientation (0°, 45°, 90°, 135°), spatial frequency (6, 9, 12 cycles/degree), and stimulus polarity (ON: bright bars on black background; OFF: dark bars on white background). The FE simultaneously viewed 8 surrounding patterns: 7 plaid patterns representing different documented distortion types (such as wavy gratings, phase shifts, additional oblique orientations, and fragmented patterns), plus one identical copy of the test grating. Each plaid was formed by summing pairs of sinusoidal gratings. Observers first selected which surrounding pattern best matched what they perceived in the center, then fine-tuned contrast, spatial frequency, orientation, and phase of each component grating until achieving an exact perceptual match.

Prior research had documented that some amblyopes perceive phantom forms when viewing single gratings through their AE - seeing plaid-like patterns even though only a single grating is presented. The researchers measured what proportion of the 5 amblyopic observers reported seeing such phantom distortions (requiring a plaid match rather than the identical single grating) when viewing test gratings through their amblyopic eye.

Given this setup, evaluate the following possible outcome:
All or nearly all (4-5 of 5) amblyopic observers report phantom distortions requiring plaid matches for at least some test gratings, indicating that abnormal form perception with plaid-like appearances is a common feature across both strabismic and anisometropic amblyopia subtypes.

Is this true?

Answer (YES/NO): NO